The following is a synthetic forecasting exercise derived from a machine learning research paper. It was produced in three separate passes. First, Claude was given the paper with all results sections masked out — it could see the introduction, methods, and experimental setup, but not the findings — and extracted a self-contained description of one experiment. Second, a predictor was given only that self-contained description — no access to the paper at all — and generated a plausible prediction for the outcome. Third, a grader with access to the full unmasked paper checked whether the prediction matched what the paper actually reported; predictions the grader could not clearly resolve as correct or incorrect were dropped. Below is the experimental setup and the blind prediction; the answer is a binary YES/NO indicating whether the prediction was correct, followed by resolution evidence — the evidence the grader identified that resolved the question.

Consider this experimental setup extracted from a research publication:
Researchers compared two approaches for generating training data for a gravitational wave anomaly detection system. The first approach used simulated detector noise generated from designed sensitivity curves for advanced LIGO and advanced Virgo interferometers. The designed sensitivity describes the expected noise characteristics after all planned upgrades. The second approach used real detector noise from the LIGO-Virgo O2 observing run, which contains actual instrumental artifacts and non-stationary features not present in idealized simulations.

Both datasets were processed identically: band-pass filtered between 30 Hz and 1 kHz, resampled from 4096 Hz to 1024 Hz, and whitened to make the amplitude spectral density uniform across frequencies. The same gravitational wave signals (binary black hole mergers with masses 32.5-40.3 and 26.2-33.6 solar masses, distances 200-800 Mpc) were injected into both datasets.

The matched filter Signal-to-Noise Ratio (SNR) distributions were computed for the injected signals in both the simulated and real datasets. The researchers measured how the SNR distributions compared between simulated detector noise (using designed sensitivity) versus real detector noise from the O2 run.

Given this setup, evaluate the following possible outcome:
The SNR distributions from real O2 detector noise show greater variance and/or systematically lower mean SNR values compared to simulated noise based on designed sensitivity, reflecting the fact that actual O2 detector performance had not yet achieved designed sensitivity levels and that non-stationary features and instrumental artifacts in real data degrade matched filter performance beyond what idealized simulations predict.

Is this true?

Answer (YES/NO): YES